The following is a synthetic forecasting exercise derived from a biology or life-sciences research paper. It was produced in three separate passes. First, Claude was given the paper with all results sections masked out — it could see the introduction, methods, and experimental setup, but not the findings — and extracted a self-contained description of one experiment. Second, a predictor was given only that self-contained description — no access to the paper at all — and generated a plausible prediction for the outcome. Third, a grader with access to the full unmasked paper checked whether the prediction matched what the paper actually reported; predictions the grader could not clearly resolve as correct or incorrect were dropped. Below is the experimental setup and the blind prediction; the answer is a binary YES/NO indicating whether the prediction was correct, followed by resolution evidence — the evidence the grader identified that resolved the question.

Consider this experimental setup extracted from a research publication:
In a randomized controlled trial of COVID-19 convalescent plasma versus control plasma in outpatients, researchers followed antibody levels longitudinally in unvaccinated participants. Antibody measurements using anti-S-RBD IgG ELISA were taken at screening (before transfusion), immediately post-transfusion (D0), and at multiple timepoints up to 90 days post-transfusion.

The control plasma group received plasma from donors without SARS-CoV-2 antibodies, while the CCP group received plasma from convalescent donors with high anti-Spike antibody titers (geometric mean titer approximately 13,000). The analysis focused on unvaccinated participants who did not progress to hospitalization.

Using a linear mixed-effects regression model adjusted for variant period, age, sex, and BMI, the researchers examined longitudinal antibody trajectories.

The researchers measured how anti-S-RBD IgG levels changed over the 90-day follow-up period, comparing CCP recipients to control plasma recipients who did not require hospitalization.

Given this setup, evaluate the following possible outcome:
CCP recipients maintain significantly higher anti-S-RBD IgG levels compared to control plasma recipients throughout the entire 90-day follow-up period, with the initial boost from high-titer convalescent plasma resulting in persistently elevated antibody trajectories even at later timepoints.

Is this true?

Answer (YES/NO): NO